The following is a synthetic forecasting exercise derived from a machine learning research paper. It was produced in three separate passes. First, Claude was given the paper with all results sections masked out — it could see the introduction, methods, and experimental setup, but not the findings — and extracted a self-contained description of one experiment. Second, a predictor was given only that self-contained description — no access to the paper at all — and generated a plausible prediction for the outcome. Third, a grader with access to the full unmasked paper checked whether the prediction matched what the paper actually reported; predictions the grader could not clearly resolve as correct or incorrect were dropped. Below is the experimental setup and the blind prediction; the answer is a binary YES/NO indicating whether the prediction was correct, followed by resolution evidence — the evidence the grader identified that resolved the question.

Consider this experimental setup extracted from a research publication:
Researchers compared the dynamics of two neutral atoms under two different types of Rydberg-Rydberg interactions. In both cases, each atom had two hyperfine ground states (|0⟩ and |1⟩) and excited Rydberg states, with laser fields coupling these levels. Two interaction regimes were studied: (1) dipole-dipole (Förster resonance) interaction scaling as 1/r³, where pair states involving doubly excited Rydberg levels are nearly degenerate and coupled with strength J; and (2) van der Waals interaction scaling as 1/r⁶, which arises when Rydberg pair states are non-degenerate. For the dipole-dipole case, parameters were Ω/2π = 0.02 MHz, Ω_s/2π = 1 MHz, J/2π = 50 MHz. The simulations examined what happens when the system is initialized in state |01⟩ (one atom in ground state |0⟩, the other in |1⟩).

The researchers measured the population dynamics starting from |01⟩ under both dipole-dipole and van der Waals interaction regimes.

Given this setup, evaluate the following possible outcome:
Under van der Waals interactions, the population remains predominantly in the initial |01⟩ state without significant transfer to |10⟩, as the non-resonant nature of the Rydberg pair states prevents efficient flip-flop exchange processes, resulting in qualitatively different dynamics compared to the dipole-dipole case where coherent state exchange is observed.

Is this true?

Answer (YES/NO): NO